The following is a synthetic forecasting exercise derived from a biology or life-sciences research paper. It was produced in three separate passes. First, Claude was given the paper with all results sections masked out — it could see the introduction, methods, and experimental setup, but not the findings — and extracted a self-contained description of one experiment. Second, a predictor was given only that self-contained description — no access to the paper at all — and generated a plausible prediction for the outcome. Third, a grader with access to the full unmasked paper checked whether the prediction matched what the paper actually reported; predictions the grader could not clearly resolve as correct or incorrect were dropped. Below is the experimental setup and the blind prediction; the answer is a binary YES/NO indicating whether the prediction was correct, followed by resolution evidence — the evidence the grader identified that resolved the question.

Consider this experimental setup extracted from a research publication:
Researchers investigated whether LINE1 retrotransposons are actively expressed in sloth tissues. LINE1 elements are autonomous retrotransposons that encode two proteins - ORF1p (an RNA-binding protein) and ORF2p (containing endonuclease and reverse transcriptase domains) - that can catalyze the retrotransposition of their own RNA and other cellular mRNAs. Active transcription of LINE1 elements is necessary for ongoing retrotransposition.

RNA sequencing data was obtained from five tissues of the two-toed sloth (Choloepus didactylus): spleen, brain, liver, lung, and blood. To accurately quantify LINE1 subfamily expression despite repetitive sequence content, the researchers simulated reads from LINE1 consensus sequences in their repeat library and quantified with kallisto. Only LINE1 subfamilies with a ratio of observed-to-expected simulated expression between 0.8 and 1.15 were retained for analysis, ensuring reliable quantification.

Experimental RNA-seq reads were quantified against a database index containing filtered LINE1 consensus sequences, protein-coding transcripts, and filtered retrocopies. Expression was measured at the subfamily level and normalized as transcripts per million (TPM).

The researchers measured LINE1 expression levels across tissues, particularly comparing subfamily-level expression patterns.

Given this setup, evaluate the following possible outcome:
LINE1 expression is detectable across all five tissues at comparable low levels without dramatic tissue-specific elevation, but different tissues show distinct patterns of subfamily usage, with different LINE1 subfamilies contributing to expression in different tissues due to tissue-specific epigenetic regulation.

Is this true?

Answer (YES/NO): NO